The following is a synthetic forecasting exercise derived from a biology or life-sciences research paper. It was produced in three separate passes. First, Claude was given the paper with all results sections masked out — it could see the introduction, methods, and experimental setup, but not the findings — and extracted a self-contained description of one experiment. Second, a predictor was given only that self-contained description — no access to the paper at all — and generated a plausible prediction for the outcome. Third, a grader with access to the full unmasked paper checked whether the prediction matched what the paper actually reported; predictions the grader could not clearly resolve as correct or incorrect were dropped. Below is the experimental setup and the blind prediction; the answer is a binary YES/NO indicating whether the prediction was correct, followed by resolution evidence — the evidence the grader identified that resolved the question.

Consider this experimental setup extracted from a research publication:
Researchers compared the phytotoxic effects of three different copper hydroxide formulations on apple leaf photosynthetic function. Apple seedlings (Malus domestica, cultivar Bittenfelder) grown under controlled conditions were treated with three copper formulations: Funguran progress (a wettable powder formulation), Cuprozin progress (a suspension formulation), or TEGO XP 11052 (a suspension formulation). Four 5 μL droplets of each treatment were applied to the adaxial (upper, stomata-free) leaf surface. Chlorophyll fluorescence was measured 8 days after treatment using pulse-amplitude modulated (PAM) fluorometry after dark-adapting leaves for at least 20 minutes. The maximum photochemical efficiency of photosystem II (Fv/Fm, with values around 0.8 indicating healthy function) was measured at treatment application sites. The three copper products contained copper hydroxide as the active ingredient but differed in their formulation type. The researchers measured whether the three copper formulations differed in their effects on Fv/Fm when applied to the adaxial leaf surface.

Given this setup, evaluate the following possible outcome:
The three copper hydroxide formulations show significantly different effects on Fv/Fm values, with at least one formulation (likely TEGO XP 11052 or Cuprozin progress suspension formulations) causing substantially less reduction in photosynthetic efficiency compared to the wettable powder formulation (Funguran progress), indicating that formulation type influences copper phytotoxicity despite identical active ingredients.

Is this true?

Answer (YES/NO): NO